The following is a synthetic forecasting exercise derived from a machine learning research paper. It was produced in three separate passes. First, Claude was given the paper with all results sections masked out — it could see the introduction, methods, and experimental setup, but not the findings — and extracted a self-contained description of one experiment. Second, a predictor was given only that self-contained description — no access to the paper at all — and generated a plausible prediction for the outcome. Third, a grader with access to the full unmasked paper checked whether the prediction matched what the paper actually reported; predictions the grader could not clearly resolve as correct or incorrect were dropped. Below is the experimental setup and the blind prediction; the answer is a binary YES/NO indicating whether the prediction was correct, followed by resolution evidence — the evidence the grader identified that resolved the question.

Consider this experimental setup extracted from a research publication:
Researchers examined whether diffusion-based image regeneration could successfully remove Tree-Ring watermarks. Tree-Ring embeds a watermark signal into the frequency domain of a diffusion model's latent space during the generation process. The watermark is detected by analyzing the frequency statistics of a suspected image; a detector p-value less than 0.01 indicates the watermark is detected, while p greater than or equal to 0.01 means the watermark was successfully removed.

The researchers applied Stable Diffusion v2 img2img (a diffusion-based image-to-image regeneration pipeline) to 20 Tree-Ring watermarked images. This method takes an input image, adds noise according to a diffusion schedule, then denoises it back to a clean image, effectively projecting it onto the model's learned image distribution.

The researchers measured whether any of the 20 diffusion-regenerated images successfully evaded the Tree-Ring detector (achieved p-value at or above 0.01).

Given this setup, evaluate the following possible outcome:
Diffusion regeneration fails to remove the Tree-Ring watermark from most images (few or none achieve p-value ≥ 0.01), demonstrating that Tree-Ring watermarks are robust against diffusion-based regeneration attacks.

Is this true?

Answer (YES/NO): YES